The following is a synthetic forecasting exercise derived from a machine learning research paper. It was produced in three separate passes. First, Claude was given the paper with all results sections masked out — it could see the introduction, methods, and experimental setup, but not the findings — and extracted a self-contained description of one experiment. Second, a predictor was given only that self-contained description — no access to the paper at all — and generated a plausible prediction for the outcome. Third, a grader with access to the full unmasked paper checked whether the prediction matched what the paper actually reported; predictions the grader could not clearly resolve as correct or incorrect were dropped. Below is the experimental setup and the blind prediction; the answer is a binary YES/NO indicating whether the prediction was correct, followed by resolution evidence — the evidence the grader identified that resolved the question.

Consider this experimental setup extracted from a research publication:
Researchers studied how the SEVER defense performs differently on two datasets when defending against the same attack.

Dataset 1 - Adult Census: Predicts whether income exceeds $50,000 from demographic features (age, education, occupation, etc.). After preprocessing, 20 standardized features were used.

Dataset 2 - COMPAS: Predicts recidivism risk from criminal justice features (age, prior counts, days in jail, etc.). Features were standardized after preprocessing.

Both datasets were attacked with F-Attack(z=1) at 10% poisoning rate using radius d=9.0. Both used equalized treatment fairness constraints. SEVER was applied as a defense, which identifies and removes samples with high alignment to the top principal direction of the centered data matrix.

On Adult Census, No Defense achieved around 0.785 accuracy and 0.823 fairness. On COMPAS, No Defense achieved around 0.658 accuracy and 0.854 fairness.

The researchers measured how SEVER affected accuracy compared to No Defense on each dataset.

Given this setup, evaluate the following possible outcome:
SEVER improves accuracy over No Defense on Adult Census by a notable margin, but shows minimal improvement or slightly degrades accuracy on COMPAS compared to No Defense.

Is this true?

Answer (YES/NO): NO